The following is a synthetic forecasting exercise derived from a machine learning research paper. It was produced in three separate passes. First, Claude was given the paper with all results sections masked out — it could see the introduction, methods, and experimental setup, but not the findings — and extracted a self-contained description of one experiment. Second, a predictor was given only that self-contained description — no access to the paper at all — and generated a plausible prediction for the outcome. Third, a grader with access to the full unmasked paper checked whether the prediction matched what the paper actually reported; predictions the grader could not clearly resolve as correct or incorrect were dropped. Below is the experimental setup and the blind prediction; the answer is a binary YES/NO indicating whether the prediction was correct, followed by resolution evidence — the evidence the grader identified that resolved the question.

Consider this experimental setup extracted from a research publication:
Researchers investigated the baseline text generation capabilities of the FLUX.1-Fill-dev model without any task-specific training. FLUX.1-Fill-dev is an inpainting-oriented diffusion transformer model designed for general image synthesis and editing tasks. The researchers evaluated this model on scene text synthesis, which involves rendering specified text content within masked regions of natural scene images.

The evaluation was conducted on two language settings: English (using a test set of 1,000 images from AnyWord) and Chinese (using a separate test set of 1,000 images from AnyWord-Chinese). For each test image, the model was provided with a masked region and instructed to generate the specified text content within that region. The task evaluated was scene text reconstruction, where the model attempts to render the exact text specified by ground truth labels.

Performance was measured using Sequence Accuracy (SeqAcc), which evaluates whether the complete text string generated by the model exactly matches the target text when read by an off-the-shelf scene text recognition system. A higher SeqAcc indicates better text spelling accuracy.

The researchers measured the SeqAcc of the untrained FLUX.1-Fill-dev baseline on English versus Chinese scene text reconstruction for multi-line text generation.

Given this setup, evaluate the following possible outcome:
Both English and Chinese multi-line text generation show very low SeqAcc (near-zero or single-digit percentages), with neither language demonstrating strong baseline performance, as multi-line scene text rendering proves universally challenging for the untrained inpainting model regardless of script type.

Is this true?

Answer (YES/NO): NO